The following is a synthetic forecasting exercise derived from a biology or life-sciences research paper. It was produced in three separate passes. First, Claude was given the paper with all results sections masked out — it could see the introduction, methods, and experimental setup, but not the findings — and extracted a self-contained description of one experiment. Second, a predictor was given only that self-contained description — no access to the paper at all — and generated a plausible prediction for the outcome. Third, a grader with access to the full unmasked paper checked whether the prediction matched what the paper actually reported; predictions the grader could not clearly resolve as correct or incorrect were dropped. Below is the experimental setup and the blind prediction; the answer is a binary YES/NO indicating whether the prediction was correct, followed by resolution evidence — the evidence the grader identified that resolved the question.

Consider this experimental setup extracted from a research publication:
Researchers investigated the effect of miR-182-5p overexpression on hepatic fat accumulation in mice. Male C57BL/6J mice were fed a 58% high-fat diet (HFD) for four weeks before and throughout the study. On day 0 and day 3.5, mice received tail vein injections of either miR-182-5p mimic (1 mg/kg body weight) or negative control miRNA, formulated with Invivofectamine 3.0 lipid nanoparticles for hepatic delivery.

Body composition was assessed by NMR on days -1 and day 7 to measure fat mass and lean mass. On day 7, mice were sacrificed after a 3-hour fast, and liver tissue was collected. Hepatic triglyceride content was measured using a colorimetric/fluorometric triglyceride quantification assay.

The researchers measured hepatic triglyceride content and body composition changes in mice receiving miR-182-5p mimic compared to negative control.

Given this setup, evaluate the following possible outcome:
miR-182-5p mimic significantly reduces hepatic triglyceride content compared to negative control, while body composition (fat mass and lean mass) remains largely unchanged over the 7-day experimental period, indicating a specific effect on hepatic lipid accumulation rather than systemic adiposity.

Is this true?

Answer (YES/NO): NO